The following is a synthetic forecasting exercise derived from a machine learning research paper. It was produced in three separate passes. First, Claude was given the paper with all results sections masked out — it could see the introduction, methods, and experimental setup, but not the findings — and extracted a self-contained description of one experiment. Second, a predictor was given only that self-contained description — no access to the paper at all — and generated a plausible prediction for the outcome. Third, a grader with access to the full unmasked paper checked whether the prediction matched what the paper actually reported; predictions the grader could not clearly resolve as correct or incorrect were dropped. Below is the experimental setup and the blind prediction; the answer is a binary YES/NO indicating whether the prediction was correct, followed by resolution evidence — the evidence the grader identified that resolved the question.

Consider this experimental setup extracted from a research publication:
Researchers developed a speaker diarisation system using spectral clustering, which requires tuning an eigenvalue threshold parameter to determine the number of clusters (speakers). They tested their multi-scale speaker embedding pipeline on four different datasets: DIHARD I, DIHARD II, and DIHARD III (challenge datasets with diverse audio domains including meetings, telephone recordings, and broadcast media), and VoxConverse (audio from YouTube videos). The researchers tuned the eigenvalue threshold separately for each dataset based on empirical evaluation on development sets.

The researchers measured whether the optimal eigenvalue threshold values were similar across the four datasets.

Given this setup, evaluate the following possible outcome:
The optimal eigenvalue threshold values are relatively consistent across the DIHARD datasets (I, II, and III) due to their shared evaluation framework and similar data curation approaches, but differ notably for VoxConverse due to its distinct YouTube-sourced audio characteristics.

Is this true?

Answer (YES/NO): YES